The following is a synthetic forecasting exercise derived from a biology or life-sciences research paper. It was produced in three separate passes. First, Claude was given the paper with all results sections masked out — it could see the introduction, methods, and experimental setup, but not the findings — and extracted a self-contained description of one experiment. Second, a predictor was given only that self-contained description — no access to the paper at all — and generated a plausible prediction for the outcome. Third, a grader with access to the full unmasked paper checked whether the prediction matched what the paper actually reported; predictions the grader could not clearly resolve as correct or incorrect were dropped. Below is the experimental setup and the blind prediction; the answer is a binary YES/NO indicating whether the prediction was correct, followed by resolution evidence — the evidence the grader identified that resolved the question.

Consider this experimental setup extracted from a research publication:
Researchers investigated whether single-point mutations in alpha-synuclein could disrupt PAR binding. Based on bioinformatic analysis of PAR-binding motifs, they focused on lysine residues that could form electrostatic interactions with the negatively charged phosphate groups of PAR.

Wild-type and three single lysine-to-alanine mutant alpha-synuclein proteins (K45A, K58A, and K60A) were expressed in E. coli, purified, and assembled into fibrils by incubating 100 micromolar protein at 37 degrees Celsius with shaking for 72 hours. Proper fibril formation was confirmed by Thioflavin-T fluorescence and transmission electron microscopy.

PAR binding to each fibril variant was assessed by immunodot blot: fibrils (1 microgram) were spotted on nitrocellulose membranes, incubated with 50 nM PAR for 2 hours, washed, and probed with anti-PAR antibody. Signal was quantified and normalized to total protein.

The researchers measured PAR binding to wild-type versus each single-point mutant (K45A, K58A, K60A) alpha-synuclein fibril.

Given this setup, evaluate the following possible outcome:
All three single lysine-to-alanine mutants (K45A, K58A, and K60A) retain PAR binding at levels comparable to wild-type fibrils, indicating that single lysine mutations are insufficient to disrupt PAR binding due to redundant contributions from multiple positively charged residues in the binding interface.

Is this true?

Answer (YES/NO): NO